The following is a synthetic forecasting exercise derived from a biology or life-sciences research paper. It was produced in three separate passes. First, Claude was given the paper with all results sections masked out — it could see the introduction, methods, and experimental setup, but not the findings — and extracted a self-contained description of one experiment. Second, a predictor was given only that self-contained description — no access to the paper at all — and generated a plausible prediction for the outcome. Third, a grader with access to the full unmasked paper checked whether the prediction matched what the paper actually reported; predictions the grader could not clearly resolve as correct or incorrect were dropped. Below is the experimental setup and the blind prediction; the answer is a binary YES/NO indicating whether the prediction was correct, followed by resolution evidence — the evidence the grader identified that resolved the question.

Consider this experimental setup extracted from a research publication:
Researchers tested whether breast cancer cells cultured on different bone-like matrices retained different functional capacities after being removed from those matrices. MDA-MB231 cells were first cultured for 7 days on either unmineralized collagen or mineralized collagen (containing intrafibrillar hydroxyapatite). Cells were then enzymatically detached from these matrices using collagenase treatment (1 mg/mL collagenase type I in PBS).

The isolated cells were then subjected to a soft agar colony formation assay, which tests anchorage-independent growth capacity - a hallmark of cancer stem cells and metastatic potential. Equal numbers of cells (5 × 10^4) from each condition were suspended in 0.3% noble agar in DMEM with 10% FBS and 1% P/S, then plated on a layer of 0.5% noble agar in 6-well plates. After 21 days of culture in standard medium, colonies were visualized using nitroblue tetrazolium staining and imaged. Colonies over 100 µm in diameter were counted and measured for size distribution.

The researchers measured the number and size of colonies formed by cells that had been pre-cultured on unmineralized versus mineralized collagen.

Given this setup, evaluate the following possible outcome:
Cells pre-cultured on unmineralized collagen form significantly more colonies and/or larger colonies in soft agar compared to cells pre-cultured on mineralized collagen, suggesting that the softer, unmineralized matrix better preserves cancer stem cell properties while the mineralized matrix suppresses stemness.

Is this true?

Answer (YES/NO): NO